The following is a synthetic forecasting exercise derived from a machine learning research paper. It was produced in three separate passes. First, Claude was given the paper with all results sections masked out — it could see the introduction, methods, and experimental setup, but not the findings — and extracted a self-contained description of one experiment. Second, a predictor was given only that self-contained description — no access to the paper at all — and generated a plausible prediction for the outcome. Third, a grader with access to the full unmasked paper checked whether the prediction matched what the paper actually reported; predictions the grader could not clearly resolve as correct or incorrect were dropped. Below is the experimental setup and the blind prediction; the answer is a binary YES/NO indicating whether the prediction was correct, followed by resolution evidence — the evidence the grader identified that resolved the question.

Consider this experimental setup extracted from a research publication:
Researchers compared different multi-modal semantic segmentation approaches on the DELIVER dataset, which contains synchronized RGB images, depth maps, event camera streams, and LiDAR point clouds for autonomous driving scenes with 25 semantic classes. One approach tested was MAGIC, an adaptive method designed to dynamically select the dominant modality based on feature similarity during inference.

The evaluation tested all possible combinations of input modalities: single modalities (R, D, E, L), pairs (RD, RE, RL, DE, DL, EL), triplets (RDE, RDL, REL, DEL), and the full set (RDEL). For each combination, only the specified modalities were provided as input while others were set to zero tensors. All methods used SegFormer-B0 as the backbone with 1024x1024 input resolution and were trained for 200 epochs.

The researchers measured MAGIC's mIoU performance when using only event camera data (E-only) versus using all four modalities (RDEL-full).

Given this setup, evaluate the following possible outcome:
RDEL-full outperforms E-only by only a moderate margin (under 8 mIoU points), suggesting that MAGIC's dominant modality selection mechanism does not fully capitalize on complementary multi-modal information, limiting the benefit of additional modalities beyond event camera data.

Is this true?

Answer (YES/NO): NO